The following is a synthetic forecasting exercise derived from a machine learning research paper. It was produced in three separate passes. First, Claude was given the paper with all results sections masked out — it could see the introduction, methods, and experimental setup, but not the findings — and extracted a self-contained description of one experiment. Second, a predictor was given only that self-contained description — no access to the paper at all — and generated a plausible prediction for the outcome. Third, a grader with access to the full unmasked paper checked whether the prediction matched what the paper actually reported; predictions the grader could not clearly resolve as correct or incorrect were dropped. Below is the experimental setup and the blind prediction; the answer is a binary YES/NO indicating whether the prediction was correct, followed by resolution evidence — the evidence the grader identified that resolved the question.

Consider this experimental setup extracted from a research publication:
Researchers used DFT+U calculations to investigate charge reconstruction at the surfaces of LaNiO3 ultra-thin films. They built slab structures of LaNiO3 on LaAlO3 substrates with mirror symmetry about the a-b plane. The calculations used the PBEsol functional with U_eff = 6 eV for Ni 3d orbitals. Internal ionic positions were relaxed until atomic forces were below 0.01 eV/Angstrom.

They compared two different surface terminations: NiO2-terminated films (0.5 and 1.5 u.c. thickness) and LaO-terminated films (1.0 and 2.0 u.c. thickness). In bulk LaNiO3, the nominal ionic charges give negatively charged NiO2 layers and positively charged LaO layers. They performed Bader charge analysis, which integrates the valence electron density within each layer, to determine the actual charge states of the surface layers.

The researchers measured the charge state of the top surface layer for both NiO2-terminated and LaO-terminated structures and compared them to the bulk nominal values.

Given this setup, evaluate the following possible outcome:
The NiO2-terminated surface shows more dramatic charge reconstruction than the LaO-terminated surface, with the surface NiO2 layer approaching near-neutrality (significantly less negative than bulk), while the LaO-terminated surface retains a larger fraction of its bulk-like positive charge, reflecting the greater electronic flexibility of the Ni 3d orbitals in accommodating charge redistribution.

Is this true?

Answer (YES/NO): NO